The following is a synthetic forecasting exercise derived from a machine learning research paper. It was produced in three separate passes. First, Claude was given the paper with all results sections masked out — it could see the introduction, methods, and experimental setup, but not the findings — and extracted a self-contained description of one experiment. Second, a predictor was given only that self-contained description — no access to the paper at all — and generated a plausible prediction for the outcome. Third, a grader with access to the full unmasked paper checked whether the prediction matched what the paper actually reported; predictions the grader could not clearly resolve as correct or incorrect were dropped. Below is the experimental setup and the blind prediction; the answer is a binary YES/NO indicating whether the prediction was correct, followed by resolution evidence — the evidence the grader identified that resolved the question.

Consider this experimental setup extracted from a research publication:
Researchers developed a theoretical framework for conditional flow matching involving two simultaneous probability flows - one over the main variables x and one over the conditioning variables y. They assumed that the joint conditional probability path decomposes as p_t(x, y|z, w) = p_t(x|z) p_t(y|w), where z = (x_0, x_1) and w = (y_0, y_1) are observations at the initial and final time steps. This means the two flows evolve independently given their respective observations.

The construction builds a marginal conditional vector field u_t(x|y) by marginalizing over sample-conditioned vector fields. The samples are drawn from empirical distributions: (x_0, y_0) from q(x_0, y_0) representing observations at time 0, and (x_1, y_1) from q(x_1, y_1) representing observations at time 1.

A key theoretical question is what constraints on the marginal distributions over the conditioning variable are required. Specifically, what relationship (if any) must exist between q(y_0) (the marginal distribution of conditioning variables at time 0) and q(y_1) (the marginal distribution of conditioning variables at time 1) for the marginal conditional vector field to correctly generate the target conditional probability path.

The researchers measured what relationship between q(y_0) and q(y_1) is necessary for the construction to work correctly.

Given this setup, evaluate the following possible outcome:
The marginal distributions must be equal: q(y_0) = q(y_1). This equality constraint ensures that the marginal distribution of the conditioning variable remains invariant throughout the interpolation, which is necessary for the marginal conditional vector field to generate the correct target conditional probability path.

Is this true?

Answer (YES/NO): YES